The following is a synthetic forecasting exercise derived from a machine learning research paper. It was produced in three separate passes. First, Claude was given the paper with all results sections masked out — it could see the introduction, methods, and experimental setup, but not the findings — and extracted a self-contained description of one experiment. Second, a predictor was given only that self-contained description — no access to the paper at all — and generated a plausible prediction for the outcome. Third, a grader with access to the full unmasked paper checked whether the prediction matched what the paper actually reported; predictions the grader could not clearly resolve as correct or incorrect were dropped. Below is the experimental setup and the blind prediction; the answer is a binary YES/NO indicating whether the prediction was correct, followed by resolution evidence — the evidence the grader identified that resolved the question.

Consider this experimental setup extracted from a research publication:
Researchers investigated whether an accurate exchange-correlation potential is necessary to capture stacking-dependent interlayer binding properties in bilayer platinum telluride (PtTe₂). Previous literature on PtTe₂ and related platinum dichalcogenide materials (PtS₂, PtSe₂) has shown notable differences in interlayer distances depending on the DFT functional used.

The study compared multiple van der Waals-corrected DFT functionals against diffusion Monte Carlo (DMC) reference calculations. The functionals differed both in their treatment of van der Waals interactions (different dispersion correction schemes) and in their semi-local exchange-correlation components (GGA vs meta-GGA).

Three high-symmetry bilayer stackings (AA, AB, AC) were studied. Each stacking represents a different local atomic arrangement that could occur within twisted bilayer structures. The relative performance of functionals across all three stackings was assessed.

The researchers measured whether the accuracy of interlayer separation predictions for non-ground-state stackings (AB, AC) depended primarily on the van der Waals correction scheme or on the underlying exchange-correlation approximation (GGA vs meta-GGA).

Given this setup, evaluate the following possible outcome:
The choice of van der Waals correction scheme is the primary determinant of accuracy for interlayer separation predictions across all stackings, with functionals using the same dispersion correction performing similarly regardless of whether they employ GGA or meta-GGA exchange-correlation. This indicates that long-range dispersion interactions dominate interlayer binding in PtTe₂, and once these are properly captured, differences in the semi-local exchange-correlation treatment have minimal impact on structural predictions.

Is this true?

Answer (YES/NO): NO